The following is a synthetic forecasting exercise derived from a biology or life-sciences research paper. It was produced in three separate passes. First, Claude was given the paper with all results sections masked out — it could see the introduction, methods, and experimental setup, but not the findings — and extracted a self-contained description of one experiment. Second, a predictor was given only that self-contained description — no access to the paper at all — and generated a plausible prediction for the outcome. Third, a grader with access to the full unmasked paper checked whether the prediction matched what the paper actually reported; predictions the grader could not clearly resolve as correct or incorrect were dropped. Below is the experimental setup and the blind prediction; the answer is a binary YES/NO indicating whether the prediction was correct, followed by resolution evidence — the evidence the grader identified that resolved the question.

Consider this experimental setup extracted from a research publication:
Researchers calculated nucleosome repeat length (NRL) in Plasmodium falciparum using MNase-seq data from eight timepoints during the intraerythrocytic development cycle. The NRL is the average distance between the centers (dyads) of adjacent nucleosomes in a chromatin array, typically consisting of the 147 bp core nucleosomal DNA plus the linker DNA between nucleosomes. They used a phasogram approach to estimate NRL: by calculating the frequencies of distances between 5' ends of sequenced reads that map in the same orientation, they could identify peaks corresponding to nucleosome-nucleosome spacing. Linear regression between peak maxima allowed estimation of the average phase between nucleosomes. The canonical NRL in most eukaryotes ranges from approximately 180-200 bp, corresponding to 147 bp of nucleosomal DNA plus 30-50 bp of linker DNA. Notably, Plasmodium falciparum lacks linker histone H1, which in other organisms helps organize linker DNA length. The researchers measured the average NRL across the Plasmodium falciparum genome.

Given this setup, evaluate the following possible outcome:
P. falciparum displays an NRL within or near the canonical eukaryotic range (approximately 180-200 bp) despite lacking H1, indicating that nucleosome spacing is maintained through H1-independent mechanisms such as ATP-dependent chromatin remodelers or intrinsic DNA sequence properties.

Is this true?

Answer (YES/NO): YES